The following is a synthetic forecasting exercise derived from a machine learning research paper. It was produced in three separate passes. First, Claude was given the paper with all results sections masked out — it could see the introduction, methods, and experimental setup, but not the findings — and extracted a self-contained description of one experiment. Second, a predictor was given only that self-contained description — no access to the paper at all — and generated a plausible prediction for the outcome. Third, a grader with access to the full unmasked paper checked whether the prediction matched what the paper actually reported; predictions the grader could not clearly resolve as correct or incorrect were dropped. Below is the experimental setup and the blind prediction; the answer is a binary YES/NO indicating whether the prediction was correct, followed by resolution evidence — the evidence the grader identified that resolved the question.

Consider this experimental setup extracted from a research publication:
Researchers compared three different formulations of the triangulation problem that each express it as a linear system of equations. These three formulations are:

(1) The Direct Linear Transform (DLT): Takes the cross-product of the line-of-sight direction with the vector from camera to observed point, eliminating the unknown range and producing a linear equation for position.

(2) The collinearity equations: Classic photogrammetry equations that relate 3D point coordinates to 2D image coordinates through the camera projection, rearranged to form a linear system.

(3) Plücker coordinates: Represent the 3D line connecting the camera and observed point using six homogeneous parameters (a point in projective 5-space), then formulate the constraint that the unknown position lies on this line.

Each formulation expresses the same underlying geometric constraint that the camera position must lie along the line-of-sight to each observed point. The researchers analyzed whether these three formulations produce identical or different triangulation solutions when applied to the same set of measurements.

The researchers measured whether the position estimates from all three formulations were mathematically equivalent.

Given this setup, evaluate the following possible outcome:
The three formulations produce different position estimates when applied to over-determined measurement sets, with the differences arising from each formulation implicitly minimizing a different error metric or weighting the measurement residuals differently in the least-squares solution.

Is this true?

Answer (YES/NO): NO